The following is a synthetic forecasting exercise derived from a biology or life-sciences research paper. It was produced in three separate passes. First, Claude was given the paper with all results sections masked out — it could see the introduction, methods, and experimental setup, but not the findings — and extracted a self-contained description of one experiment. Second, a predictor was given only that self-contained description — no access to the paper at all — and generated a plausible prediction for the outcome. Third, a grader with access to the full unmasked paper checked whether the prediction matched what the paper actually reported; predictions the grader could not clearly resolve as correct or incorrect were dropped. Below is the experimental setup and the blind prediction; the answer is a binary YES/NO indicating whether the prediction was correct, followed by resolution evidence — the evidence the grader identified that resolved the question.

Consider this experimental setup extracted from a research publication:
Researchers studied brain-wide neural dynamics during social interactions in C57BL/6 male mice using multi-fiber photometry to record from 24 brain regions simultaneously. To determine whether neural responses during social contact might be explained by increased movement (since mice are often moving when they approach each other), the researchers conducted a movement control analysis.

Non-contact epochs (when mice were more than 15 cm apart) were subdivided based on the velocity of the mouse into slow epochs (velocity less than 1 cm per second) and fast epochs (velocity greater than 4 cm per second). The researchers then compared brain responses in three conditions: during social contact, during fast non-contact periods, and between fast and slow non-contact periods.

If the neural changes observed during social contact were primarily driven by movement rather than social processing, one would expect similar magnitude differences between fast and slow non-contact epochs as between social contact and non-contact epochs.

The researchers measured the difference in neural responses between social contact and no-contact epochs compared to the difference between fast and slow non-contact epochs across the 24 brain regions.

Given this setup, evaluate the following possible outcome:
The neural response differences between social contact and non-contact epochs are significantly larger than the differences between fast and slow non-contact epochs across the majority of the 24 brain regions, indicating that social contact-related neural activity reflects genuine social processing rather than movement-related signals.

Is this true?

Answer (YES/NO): YES